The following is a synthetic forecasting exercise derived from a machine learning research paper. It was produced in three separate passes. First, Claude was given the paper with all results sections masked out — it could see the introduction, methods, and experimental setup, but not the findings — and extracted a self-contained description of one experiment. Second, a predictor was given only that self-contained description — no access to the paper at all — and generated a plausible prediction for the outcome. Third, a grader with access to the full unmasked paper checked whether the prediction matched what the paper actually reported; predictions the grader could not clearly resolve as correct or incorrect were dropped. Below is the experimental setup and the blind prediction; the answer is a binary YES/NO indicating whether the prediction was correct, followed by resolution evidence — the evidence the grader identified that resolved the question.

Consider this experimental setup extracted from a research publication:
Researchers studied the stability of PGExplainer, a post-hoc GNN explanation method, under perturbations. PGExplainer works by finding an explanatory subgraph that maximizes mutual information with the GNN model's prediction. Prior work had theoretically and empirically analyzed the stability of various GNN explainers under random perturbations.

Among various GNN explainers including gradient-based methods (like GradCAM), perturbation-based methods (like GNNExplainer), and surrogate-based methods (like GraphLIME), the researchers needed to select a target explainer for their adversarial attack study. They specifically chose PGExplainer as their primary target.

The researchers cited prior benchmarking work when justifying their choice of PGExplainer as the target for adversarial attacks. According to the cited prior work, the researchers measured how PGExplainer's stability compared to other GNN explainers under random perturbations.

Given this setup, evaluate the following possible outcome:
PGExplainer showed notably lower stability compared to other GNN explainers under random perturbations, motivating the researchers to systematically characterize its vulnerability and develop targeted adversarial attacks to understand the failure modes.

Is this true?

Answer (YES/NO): NO